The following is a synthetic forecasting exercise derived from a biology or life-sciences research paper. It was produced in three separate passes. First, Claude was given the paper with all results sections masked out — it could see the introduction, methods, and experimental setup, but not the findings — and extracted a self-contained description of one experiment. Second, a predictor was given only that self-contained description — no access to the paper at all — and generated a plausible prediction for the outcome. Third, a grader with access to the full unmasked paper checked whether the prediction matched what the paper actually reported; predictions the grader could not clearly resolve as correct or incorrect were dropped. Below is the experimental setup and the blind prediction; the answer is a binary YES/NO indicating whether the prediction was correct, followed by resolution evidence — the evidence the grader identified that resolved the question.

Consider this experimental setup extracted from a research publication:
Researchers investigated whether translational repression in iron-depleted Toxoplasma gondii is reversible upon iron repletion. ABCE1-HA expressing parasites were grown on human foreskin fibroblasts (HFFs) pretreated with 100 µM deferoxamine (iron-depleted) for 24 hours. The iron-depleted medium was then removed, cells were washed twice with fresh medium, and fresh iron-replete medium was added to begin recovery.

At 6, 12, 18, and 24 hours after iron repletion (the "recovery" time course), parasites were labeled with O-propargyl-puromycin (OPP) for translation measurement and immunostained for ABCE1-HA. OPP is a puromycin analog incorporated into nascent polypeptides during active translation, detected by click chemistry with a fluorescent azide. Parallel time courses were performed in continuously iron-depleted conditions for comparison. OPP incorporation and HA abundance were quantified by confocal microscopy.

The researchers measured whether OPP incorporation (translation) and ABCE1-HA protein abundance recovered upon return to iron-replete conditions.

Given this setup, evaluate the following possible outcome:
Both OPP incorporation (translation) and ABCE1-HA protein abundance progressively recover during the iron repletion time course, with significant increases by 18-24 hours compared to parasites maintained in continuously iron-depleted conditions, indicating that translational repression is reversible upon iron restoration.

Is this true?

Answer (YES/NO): NO